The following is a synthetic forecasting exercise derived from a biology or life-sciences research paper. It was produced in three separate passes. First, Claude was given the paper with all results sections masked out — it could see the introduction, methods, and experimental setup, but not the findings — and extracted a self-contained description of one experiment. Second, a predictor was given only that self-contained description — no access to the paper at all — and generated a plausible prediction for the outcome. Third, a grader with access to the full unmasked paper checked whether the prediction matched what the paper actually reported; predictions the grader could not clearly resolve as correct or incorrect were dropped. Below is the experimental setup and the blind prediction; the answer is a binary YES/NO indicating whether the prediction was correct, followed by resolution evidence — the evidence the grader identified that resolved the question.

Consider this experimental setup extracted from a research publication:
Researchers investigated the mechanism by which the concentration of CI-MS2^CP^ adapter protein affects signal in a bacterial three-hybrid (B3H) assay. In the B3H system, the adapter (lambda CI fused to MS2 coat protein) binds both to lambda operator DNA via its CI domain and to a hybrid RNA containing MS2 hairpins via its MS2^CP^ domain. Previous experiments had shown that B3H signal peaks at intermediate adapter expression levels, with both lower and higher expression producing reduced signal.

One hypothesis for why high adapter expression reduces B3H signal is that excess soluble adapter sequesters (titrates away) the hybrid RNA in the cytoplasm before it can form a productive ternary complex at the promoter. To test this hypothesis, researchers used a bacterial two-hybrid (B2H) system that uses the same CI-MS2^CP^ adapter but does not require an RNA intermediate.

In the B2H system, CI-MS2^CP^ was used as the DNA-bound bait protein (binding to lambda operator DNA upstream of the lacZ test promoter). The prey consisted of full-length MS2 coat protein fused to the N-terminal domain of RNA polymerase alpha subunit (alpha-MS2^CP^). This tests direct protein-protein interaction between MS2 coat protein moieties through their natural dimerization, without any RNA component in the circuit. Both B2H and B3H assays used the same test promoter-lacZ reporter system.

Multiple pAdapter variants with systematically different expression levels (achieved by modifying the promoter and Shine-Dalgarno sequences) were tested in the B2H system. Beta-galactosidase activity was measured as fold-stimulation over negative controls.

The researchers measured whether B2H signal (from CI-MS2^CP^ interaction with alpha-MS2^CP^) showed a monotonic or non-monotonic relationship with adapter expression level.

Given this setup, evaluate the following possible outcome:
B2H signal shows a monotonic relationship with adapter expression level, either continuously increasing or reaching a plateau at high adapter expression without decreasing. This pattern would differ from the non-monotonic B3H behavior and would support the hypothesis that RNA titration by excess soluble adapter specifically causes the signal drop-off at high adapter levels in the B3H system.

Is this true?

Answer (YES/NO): NO